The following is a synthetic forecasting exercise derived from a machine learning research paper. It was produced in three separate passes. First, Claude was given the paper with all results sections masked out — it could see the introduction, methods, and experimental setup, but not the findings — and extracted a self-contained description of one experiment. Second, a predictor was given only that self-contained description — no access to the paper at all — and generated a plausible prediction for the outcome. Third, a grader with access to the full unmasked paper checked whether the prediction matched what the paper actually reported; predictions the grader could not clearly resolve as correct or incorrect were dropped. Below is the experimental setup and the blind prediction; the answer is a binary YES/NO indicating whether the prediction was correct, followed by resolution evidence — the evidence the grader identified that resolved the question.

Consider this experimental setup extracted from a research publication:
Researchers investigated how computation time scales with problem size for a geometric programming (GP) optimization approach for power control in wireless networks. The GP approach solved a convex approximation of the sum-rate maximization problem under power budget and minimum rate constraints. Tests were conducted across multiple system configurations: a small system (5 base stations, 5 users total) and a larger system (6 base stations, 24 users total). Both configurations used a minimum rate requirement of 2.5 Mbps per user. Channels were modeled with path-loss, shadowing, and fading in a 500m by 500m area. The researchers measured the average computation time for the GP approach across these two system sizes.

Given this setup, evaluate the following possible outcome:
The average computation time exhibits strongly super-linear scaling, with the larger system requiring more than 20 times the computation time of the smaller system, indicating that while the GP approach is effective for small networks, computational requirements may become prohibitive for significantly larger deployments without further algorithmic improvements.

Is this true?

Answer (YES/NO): YES